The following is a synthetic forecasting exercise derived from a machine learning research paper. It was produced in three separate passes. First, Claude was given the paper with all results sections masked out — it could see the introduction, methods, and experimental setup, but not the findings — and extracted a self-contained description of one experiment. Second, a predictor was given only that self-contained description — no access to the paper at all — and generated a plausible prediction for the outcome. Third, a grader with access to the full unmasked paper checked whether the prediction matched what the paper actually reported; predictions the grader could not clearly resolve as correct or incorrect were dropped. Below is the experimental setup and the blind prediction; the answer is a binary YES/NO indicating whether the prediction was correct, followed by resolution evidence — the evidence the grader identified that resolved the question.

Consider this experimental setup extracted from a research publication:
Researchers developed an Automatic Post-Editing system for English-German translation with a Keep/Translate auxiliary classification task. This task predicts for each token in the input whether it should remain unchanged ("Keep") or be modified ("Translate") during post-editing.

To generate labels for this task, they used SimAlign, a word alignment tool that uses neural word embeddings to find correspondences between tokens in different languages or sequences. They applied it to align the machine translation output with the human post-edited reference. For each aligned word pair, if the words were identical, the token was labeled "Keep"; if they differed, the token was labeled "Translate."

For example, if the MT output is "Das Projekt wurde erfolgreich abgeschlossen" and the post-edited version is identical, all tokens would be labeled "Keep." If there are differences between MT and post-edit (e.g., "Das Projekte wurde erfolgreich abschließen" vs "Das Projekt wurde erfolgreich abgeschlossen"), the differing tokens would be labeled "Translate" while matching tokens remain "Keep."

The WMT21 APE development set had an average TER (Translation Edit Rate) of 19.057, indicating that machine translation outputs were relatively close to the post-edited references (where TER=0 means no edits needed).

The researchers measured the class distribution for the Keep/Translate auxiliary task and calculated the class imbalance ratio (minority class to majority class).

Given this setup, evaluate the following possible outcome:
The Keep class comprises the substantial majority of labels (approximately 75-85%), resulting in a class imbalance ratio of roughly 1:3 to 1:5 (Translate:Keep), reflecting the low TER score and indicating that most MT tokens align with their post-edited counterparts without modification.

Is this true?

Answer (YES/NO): NO